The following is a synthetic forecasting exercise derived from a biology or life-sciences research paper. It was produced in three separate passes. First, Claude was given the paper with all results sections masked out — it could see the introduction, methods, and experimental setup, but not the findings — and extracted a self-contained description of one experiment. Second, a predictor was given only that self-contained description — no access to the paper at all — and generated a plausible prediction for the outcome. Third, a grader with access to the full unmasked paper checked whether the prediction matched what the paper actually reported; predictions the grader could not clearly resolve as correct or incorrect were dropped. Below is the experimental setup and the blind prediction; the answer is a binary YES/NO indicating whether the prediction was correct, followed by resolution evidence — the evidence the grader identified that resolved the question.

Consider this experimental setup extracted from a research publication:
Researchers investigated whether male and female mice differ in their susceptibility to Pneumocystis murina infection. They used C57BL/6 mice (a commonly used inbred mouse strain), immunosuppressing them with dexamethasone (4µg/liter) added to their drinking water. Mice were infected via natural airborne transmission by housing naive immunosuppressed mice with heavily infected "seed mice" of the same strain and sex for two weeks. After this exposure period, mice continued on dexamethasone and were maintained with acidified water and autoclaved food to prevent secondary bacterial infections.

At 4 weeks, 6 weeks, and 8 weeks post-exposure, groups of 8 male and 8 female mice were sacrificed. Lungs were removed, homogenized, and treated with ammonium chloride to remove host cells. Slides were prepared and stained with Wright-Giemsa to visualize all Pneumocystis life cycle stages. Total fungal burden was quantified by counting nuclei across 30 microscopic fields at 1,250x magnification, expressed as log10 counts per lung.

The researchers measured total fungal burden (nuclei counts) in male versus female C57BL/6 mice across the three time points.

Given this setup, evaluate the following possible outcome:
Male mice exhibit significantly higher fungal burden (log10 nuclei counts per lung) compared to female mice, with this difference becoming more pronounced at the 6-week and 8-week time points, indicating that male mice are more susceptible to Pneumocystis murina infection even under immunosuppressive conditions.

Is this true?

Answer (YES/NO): NO